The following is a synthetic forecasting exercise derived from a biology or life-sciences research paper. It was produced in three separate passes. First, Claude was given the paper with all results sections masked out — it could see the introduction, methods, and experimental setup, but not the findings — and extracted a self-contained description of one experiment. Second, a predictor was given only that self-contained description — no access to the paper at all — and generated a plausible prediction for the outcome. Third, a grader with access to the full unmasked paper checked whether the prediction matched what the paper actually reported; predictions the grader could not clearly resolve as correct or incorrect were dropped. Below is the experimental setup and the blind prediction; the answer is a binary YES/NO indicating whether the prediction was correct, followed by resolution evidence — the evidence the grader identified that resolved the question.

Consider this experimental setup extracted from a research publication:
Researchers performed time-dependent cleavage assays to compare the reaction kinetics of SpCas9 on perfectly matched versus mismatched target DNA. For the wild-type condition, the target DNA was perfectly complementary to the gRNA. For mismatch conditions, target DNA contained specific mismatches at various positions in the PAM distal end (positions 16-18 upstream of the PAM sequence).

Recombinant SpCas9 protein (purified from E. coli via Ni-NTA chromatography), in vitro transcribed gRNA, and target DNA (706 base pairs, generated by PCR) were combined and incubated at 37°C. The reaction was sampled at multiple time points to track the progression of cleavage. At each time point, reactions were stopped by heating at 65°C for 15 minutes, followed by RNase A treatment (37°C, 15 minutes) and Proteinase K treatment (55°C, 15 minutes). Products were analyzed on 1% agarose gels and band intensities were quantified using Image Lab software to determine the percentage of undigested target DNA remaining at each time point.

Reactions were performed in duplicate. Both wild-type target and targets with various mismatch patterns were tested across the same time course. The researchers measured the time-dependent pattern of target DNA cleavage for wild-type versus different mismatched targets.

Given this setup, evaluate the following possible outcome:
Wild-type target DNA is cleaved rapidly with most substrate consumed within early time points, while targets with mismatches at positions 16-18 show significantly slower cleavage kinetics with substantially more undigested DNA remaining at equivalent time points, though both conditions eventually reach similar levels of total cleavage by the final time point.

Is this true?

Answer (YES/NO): NO